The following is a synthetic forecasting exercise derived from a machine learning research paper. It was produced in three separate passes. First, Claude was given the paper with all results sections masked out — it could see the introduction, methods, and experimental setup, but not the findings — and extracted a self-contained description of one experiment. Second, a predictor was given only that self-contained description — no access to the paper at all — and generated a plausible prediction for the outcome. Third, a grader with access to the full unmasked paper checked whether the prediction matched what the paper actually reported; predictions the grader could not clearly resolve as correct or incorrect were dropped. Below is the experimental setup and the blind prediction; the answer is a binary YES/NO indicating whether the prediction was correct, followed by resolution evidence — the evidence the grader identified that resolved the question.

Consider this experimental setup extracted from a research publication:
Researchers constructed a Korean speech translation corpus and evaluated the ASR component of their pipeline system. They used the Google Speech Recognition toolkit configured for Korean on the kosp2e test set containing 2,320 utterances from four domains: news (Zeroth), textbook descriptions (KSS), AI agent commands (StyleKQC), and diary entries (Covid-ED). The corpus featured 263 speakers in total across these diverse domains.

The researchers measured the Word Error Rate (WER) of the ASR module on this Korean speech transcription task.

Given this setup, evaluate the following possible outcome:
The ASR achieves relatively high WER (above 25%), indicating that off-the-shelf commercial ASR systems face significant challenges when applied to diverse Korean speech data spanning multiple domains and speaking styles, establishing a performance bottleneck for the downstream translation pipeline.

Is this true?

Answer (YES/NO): YES